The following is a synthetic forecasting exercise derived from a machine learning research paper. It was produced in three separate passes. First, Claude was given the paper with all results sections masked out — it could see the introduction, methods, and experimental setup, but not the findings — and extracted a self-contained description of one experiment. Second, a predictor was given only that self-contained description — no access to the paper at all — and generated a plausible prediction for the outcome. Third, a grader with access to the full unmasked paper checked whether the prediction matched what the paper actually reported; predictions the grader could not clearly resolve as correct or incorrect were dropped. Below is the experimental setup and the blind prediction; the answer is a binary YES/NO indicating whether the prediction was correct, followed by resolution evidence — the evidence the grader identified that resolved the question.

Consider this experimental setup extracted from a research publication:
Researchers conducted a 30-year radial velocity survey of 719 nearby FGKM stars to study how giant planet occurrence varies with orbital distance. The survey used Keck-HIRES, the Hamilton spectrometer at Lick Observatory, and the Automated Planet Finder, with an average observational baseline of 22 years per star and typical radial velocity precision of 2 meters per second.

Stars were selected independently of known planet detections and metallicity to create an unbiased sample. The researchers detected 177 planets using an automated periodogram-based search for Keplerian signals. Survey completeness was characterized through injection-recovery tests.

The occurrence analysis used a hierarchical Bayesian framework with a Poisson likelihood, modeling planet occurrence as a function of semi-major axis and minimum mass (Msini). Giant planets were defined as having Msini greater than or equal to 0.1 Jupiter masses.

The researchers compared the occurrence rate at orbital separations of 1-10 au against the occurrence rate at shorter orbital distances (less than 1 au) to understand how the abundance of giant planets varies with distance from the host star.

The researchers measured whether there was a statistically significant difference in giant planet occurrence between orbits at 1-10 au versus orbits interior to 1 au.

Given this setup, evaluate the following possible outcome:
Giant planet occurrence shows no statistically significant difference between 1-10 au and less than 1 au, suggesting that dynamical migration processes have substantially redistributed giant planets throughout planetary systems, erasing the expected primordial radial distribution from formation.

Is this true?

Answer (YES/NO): NO